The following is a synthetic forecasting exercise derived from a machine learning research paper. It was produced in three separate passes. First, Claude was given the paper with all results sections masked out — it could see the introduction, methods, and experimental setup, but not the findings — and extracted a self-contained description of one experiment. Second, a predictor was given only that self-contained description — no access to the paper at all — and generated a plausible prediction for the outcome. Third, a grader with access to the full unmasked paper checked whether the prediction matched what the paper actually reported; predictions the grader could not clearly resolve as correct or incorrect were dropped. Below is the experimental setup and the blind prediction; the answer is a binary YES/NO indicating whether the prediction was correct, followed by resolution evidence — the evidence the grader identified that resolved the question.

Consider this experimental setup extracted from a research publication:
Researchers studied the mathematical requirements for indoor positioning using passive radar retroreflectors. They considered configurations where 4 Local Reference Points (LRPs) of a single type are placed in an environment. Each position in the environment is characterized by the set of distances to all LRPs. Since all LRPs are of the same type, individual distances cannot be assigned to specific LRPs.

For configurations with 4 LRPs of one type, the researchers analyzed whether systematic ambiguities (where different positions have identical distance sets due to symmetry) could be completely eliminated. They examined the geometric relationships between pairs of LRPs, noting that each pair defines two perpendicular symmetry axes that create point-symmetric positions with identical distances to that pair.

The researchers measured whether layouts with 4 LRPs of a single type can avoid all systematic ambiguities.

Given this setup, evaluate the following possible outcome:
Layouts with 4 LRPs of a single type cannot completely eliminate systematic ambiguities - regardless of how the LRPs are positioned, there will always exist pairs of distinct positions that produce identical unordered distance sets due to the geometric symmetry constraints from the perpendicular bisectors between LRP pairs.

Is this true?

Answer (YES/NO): NO